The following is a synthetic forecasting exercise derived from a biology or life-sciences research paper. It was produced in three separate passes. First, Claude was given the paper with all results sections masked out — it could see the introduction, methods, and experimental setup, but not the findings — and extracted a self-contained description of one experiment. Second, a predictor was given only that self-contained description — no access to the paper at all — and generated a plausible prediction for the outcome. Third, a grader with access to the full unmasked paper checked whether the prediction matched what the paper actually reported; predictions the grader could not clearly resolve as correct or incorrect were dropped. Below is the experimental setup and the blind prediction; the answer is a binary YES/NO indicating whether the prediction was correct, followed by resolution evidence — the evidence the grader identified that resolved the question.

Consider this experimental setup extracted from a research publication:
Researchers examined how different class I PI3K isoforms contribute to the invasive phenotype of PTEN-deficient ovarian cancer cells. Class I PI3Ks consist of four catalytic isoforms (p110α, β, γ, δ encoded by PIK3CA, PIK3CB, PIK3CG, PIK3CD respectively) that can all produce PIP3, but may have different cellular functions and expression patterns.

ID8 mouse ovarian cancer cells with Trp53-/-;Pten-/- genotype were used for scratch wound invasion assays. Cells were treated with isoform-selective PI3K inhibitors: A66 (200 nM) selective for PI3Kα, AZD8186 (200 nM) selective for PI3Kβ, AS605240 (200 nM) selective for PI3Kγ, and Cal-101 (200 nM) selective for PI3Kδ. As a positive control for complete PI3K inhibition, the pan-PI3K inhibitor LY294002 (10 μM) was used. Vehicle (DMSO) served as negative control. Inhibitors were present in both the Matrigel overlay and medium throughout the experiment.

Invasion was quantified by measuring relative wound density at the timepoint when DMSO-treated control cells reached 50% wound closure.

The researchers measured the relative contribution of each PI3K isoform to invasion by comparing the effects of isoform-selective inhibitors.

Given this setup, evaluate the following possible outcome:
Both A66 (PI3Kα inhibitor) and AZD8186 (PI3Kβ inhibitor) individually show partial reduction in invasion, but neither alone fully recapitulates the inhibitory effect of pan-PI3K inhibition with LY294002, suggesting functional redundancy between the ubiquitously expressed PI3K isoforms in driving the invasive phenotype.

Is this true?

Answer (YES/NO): NO